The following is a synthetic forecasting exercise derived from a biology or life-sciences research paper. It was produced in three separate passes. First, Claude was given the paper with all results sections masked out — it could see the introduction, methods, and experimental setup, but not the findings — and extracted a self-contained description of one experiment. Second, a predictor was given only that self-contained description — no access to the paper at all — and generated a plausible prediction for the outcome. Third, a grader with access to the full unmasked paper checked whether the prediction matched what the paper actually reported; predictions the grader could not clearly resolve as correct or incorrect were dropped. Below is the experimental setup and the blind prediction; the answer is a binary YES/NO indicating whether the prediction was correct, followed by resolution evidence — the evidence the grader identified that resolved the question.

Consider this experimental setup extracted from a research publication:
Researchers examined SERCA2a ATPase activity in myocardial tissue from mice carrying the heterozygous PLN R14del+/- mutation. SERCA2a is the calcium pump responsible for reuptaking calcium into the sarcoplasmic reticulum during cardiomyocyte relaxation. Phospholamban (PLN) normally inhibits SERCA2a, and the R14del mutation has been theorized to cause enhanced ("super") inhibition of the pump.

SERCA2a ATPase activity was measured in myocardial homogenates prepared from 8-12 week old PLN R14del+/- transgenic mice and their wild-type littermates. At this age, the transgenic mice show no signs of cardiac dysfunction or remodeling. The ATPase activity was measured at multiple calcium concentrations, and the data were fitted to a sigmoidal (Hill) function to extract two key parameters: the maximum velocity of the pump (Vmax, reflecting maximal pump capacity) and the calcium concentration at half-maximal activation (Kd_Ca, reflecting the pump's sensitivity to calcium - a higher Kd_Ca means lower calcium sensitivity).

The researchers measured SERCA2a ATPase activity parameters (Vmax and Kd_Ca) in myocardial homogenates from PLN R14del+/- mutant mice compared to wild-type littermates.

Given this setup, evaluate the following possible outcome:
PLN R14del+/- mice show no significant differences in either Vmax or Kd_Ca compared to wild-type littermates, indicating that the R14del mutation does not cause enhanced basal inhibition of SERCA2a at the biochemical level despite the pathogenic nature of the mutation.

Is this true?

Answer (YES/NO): NO